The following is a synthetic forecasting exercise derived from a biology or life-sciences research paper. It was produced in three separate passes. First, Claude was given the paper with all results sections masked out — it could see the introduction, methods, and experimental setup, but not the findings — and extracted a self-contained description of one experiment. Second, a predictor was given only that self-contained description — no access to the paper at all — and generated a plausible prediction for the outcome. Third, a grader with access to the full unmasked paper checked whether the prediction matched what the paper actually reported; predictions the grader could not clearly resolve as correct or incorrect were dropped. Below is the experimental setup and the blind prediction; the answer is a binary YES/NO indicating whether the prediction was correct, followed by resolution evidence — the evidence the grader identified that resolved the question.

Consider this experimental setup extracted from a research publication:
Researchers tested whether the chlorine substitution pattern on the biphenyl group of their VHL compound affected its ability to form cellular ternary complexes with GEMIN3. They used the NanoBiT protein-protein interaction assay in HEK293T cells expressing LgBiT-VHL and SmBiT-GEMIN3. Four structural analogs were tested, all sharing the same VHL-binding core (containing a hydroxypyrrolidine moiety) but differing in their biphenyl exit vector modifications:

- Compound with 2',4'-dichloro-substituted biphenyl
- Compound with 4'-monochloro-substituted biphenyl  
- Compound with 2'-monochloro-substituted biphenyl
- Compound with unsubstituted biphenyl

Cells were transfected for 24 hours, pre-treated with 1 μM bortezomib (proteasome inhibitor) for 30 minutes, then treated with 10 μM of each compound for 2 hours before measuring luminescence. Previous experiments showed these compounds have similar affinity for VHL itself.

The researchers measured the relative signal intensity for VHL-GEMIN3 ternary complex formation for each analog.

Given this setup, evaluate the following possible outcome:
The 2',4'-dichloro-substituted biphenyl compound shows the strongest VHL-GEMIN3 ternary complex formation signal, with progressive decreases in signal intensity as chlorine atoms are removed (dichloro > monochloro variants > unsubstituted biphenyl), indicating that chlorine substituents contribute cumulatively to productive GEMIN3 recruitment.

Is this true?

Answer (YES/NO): NO